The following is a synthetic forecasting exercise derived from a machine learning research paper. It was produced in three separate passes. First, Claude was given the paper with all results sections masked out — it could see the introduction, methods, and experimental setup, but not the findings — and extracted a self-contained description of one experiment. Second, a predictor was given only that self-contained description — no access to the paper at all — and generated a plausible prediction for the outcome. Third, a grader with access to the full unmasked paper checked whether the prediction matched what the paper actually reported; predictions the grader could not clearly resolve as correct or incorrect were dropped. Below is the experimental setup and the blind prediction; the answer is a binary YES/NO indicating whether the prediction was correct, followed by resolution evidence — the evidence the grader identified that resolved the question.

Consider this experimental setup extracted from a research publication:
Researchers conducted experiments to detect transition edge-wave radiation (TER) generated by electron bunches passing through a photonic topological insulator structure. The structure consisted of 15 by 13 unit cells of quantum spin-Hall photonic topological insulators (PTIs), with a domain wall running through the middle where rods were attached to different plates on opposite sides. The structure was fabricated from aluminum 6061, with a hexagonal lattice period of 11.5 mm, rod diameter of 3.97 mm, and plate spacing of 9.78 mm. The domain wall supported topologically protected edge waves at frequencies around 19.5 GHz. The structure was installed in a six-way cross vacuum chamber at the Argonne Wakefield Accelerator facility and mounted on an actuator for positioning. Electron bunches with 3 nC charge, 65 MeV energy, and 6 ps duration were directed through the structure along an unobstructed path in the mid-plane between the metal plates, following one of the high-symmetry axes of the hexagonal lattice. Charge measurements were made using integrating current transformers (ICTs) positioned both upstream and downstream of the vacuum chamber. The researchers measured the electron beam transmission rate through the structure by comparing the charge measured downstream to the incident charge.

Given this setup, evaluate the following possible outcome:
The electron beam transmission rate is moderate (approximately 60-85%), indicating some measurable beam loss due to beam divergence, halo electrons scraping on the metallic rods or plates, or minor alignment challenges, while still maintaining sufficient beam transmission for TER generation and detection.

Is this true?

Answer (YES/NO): NO